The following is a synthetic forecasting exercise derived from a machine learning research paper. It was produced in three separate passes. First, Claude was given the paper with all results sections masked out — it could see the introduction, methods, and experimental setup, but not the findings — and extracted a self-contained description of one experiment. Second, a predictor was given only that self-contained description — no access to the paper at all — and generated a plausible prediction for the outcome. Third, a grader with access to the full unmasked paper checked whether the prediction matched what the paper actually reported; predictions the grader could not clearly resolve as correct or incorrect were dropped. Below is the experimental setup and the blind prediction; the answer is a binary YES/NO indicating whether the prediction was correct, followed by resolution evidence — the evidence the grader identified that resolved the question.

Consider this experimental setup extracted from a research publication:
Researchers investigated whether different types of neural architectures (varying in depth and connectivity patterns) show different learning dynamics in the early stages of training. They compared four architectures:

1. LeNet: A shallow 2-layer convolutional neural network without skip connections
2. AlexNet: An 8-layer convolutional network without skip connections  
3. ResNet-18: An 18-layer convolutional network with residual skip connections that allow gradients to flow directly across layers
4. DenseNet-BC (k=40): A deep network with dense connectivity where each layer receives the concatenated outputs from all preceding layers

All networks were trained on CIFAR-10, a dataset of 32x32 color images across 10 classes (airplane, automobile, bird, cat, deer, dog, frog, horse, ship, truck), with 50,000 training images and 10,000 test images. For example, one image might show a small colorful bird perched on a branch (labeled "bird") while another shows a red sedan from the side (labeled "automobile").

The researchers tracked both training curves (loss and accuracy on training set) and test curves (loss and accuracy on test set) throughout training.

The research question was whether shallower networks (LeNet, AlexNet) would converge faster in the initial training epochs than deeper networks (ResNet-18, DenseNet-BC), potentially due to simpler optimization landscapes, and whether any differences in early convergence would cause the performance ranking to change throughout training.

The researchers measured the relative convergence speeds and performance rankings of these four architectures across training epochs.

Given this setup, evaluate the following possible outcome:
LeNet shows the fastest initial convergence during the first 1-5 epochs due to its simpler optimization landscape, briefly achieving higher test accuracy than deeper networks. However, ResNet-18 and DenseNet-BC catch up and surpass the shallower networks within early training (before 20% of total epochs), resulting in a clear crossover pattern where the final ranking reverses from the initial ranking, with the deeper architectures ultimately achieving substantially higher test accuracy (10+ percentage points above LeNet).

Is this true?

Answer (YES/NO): NO